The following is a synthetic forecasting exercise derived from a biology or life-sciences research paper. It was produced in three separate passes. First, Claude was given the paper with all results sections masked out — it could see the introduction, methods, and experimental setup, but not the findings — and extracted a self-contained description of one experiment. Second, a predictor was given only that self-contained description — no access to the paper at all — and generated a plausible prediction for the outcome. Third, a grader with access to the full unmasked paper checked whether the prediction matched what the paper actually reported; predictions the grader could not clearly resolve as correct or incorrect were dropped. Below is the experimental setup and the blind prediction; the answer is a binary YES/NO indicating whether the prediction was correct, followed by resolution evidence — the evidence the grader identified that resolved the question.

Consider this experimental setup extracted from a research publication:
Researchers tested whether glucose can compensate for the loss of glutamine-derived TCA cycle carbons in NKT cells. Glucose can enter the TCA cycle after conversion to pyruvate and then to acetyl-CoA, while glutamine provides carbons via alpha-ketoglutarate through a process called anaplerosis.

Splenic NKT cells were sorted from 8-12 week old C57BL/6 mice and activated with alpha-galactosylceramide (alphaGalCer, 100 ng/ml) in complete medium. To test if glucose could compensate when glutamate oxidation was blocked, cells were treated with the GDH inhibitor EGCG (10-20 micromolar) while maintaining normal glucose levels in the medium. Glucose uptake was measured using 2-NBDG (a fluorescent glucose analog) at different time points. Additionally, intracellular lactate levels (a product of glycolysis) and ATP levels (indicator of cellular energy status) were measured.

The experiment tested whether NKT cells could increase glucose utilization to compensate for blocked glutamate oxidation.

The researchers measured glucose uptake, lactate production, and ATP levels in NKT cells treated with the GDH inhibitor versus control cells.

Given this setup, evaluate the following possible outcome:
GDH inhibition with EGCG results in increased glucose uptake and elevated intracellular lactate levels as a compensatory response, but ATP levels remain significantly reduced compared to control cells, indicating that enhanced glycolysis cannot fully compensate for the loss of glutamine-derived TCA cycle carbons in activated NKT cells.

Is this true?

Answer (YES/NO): NO